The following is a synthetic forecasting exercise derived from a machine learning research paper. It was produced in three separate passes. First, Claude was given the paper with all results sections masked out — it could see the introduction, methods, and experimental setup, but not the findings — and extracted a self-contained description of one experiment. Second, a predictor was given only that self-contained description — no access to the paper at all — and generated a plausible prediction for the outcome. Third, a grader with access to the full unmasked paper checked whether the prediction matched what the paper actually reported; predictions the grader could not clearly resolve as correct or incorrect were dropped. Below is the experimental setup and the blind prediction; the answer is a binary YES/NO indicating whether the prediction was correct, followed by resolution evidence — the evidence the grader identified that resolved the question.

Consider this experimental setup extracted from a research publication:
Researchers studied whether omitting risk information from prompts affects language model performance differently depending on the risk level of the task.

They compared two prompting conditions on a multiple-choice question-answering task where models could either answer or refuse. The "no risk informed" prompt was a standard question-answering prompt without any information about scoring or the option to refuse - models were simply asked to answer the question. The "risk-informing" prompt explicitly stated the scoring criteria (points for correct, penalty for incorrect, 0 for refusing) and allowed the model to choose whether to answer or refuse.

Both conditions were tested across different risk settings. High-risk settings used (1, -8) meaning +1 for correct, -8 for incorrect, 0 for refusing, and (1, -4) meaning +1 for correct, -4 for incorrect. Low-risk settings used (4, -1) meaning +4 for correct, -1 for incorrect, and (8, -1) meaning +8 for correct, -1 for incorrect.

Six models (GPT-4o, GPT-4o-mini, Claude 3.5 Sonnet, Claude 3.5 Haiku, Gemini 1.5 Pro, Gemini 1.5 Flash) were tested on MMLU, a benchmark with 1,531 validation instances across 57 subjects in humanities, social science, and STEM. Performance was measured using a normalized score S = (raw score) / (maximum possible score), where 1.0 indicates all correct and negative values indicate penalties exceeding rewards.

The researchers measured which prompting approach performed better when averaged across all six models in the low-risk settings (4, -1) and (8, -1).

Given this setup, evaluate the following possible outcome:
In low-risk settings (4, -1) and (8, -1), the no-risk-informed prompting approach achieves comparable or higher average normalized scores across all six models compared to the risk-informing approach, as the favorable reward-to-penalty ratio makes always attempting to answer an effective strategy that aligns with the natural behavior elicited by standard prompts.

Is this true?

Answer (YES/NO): YES